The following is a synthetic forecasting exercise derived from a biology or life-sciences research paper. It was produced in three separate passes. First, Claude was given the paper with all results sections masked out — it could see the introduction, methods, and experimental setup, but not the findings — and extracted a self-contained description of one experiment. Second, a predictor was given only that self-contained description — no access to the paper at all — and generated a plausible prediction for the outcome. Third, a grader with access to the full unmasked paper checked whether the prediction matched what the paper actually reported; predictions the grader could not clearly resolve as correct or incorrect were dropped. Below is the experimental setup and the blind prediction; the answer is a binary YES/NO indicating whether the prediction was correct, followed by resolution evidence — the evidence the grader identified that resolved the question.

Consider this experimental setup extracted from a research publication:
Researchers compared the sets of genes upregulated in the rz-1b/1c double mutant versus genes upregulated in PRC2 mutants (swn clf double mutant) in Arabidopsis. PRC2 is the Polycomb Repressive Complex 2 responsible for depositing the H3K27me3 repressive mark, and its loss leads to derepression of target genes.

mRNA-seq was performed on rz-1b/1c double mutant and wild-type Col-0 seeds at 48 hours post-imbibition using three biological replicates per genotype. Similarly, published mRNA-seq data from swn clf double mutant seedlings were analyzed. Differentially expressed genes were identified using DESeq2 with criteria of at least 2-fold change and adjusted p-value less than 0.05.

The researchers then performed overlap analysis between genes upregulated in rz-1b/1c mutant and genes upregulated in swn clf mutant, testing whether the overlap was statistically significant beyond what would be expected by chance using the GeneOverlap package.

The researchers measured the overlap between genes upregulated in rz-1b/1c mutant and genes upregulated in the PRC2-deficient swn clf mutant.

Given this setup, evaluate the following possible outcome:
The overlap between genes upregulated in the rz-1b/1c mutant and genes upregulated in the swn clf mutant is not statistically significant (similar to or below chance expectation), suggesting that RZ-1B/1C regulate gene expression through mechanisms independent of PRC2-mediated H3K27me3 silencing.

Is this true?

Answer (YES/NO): NO